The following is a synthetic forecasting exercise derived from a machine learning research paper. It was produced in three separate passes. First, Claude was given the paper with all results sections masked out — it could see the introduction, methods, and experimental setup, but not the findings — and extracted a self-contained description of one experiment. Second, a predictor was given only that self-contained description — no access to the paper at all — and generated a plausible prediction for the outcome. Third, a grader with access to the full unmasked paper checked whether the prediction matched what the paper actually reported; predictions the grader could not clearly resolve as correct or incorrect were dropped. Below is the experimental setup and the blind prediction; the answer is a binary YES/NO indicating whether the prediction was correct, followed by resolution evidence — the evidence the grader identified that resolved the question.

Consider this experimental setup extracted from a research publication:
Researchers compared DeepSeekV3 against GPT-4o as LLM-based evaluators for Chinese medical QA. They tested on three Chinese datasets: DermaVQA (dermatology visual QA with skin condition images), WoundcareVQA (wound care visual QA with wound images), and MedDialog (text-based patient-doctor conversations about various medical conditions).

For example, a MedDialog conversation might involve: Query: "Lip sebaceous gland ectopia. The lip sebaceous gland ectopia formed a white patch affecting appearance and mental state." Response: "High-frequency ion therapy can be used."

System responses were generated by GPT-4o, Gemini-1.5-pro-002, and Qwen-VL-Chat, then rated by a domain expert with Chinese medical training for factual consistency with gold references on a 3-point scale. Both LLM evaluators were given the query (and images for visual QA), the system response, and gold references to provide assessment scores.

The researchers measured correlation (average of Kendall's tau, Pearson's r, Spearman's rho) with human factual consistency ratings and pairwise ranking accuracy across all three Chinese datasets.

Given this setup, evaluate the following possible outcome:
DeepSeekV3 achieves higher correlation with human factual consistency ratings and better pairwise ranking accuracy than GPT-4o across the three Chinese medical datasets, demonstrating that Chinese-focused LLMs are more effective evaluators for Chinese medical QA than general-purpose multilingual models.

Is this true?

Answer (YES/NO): NO